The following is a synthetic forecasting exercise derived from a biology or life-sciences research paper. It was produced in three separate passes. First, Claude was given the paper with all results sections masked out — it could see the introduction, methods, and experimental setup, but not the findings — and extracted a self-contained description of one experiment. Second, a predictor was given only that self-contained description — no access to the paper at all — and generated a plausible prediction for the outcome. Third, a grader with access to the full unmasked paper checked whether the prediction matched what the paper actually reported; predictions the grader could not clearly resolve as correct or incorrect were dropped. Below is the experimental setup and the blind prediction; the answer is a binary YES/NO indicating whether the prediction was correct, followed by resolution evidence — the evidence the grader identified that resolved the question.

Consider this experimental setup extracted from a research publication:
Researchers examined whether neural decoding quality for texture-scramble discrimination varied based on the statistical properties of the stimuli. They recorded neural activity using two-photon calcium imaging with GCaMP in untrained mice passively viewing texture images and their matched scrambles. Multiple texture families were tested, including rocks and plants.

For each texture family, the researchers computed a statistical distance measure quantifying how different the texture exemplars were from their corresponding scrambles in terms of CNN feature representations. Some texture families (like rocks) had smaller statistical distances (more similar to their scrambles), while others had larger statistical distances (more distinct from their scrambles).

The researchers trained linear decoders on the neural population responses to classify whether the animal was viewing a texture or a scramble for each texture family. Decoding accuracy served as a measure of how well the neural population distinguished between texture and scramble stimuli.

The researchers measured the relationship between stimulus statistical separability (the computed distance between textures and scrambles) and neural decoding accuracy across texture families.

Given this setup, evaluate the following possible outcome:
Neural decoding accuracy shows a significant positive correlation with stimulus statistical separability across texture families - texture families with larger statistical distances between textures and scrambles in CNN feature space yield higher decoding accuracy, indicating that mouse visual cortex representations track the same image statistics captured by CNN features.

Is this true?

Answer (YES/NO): YES